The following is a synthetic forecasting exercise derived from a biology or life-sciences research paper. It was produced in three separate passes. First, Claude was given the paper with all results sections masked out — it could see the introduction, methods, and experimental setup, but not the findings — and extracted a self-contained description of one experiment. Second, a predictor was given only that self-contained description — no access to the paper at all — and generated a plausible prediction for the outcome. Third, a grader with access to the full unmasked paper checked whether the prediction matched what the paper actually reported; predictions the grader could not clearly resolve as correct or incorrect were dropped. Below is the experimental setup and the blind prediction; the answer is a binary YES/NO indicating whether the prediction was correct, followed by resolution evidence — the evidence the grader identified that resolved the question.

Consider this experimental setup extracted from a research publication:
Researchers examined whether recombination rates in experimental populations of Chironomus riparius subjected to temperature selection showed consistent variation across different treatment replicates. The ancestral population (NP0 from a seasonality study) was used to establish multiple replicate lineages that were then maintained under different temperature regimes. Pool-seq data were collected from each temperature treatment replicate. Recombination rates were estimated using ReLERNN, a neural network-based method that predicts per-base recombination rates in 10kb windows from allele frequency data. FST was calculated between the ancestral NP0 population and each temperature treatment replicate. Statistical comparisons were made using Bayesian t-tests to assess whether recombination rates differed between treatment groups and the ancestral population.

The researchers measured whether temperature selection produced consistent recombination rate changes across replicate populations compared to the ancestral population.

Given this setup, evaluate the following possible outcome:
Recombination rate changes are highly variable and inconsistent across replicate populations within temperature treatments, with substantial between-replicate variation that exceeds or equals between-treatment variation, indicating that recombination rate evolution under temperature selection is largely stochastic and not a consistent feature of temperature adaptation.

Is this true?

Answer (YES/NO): YES